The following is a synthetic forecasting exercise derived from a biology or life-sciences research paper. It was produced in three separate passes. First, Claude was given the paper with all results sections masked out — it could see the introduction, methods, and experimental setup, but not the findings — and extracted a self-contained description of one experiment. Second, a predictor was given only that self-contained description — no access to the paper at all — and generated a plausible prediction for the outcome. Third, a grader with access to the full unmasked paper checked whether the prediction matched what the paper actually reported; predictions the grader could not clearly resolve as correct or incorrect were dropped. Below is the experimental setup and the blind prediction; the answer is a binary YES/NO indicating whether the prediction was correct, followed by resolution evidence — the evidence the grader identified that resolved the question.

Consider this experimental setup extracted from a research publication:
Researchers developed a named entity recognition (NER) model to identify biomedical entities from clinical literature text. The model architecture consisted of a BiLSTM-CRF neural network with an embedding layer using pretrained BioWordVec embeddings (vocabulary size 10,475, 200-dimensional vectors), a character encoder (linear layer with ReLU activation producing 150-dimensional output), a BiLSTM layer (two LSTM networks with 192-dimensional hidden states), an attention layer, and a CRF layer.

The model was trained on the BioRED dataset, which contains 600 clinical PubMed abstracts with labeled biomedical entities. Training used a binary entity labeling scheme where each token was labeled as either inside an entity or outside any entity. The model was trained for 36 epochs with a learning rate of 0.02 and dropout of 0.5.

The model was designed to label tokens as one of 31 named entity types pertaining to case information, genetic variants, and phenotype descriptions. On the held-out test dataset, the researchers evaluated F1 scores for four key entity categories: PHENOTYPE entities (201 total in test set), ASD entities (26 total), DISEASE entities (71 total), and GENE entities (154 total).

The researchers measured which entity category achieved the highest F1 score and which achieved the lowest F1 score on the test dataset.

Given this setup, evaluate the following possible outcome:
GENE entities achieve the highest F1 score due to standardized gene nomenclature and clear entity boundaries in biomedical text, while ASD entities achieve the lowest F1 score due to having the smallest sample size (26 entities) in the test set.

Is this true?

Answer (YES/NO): NO